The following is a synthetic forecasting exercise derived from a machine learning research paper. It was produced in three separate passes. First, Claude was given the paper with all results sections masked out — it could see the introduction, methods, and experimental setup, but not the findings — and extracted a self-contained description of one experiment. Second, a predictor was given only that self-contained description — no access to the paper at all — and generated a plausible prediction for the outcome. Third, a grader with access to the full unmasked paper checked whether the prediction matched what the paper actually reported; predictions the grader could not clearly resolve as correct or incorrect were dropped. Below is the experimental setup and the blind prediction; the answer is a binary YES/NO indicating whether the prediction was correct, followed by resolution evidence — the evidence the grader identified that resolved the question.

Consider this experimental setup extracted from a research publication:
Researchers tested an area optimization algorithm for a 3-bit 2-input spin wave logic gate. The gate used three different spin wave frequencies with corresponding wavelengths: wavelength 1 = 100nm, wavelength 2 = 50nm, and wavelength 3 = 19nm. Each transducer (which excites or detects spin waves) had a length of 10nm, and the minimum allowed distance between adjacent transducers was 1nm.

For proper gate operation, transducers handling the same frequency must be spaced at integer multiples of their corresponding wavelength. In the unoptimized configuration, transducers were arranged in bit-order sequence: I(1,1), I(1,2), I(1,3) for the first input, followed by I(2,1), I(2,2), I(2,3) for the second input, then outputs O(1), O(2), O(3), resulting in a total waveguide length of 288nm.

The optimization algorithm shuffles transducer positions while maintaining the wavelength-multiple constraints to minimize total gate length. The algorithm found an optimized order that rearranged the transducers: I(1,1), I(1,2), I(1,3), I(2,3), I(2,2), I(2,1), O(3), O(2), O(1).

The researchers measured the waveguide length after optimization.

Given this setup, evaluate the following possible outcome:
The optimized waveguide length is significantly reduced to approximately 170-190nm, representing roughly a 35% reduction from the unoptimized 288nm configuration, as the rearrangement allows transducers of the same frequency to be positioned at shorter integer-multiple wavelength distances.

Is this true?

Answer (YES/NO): NO